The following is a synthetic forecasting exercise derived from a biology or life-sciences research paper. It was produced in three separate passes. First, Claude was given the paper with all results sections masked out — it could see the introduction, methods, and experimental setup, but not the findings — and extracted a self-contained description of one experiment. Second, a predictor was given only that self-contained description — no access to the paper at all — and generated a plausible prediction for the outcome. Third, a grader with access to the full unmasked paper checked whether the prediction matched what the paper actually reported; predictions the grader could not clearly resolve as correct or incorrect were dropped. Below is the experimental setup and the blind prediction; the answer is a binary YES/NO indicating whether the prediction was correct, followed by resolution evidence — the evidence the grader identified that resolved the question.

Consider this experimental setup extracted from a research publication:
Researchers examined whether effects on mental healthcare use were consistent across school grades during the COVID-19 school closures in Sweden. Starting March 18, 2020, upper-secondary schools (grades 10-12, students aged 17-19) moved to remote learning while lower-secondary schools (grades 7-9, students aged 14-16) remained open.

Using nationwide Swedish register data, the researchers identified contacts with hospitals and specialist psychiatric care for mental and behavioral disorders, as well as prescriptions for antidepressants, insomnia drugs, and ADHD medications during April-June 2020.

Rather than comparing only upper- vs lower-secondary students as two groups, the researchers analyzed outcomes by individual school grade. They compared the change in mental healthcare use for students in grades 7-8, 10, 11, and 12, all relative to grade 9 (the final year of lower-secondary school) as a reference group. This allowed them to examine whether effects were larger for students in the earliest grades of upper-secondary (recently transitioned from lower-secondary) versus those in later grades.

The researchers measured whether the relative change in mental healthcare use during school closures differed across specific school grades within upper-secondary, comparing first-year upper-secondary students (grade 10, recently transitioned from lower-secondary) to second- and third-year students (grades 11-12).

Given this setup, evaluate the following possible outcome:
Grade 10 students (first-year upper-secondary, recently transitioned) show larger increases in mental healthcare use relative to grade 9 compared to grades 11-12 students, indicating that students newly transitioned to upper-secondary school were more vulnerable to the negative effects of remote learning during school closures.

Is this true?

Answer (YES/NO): NO